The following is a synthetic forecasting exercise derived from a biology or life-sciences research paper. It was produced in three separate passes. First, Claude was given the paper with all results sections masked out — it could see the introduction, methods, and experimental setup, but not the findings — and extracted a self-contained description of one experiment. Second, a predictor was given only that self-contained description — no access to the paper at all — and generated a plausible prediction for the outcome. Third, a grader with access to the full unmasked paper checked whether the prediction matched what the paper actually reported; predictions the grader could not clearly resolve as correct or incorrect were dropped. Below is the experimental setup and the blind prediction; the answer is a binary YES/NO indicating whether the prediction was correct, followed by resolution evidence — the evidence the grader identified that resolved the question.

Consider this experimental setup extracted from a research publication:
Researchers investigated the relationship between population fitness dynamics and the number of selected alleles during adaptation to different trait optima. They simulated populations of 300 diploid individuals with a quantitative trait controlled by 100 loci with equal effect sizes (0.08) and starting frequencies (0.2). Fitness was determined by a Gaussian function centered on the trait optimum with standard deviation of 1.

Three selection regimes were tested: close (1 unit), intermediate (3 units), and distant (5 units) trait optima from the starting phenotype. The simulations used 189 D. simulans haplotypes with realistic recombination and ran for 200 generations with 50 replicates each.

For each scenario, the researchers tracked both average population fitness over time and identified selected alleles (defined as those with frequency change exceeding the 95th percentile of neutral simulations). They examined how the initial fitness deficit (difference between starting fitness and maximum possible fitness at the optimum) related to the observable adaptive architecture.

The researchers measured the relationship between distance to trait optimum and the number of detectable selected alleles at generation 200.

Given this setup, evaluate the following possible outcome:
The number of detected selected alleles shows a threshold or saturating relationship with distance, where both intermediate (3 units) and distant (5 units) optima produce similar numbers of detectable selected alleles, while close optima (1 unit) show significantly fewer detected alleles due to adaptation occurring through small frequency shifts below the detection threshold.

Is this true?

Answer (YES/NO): YES